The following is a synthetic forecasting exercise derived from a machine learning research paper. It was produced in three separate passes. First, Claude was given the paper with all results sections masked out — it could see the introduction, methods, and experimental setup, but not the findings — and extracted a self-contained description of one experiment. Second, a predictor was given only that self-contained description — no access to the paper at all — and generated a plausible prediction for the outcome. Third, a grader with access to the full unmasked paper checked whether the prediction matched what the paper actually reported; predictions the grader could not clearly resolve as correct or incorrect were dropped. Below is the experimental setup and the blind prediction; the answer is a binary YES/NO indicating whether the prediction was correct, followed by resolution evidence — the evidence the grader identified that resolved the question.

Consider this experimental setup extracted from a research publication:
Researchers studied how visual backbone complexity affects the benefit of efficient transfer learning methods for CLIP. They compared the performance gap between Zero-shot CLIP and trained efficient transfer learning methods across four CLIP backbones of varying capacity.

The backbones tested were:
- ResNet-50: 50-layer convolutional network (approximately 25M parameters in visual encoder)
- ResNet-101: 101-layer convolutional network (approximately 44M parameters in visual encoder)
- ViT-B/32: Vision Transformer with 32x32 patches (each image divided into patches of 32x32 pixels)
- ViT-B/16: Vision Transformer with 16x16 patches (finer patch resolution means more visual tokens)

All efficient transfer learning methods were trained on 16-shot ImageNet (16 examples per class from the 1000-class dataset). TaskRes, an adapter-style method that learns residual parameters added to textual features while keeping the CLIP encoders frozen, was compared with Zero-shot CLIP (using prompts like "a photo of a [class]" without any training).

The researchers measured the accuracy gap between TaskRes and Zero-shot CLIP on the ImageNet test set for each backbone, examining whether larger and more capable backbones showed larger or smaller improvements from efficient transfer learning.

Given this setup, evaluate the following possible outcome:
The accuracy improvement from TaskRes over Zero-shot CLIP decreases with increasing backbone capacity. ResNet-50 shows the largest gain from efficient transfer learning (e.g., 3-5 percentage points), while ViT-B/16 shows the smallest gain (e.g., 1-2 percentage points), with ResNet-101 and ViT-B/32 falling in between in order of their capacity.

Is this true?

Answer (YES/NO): NO